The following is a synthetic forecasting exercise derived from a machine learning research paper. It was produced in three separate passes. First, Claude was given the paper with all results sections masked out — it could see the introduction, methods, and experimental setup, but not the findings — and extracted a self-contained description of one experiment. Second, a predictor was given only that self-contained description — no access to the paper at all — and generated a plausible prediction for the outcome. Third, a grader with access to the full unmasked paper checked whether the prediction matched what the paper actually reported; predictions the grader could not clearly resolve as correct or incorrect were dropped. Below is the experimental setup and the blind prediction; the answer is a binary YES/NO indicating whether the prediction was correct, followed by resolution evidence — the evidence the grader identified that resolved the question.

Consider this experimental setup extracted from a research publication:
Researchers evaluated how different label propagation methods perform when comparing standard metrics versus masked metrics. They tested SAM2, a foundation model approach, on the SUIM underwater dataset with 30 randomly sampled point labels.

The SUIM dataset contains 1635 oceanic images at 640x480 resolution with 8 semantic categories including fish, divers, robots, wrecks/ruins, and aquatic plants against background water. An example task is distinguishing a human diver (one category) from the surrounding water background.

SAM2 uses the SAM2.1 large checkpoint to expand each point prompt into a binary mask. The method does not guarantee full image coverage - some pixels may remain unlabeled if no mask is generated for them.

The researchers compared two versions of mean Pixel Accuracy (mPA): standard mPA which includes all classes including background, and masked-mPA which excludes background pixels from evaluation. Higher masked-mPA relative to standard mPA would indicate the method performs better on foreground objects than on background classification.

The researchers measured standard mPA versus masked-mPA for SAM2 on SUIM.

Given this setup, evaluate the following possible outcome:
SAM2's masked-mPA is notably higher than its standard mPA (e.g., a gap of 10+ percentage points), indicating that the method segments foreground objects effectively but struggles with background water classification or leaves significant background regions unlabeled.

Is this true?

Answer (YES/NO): NO